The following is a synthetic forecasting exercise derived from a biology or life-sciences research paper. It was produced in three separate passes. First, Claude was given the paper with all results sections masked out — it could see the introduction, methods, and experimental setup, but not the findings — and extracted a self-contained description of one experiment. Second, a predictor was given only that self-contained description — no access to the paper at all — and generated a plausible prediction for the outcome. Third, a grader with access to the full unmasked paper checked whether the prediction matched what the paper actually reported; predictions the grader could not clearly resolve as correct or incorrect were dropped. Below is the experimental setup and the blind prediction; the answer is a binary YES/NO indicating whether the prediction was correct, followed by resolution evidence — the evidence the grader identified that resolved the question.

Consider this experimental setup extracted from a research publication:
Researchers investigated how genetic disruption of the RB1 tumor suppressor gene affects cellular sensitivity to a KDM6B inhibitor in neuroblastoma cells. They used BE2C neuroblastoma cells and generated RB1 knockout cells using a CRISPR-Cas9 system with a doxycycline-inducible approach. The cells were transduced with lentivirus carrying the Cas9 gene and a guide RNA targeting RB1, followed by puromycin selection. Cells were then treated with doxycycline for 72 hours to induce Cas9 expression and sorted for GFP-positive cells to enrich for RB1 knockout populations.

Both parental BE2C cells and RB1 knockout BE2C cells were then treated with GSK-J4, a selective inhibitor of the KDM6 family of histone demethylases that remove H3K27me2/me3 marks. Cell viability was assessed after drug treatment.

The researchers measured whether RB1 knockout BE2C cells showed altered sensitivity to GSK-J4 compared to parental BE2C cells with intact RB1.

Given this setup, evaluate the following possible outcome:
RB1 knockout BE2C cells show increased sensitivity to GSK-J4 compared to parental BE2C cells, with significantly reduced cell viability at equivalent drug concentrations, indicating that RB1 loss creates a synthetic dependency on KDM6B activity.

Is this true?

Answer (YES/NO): NO